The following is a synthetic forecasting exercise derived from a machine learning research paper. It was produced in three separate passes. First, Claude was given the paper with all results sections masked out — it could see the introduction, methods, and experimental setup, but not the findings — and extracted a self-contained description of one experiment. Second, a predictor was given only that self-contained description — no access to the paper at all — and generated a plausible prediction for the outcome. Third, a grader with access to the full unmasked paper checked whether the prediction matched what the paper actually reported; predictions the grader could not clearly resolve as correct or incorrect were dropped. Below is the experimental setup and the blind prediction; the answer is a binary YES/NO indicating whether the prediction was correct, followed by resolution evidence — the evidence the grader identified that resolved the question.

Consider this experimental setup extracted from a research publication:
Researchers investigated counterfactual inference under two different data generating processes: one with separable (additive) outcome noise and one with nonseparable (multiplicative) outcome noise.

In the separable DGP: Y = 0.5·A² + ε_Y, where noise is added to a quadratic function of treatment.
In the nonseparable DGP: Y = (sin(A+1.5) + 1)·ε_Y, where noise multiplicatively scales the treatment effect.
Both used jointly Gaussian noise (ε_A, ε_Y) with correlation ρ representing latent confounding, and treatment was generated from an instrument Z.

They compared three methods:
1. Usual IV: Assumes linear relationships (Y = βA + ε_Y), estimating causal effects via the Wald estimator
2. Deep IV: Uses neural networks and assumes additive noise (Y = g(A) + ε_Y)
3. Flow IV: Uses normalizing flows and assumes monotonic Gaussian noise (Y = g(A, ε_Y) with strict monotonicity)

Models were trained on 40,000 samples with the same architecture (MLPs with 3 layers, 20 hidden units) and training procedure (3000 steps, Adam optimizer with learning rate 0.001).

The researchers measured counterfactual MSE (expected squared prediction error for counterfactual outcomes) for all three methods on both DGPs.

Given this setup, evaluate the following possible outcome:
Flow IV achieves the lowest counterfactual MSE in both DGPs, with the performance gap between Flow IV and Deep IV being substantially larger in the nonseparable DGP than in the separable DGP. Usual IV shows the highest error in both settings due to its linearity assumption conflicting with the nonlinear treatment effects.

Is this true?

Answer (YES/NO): NO